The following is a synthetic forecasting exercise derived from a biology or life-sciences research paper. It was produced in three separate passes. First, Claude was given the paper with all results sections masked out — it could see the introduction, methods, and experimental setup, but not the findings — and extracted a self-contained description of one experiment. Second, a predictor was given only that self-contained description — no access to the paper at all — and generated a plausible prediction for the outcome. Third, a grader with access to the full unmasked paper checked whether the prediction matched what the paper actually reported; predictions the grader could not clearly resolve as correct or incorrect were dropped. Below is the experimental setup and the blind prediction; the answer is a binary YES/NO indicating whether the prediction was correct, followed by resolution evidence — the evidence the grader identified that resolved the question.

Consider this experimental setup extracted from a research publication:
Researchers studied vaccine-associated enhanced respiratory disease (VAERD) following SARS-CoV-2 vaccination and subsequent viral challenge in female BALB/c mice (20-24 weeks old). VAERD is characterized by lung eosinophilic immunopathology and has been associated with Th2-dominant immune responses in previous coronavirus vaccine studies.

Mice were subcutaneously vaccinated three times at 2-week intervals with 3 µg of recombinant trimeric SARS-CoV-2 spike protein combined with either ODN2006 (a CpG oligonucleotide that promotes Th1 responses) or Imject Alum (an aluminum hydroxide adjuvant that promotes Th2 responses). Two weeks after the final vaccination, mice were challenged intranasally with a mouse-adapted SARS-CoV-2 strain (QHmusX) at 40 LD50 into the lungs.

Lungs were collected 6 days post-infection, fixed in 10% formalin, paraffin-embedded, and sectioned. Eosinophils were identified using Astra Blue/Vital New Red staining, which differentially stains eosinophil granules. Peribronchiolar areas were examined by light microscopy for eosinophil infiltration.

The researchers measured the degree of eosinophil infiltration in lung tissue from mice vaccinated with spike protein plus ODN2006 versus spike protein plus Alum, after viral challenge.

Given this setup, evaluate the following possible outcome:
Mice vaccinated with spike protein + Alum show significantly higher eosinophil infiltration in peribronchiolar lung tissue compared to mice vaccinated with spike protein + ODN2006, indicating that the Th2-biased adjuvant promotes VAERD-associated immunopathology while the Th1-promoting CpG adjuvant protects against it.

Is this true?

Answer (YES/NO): NO